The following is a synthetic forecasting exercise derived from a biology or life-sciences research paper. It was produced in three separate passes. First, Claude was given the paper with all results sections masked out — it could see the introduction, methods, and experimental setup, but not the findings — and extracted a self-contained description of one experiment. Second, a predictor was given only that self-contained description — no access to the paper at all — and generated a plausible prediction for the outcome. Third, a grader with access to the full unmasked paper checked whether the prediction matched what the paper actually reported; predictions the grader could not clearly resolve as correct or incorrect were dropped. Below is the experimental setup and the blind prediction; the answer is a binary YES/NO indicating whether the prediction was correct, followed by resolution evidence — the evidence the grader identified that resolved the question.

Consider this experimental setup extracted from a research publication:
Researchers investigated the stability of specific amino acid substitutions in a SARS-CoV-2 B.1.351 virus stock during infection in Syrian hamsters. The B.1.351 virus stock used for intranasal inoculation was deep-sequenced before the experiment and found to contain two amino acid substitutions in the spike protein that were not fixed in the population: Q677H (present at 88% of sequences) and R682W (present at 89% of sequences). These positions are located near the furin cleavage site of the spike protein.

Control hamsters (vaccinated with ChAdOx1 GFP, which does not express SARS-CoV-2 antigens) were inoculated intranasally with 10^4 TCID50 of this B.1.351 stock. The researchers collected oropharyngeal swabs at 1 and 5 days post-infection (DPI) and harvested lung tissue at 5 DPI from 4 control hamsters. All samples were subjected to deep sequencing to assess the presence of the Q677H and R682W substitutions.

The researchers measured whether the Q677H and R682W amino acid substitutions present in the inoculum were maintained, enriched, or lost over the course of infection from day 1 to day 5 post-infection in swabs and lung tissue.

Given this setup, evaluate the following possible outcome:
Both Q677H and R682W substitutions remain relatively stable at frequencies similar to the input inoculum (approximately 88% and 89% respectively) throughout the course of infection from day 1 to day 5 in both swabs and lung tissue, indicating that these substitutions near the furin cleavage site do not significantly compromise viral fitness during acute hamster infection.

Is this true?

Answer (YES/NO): NO